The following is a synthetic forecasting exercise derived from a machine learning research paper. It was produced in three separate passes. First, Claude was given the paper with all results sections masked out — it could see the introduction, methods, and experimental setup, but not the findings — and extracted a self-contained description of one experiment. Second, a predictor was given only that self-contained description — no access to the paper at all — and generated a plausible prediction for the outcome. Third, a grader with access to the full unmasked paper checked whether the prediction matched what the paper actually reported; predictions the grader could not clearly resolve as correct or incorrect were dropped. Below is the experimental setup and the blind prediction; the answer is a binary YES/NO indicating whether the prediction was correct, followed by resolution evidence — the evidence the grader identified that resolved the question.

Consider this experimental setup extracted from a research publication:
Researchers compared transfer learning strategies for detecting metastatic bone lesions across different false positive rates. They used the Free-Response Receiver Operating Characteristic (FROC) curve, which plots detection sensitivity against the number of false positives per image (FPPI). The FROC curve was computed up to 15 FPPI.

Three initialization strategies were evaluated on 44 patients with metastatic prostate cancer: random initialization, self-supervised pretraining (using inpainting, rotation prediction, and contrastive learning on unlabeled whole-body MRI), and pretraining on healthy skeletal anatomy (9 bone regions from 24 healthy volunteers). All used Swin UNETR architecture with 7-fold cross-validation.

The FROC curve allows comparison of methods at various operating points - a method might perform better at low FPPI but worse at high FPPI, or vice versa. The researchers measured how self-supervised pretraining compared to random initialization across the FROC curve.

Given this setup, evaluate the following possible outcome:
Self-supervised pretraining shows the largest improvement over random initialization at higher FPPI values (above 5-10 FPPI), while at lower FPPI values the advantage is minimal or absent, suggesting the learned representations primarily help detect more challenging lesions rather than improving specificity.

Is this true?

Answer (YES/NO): NO